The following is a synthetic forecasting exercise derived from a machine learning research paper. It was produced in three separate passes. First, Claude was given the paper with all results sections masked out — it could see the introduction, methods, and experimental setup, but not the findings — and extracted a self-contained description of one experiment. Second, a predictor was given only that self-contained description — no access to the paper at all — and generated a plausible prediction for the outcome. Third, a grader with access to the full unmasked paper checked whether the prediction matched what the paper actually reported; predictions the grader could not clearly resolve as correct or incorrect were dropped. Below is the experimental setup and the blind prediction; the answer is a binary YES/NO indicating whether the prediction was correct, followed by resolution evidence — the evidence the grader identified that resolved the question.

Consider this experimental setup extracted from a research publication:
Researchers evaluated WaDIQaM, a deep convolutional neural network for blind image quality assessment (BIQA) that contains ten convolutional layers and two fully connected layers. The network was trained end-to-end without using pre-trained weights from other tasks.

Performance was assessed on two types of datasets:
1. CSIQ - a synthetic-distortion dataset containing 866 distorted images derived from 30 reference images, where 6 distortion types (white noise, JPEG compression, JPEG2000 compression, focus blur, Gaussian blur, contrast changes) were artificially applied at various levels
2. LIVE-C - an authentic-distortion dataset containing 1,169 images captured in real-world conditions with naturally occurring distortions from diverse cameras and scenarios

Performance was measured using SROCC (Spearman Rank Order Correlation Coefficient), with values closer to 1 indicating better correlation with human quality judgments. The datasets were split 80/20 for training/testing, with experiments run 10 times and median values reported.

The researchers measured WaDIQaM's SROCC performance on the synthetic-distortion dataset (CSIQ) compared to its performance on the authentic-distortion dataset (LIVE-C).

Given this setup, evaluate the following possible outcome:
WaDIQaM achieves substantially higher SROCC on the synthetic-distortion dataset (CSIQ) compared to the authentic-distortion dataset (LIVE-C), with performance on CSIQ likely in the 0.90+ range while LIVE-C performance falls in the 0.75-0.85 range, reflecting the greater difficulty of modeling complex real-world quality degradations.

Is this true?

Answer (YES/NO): NO